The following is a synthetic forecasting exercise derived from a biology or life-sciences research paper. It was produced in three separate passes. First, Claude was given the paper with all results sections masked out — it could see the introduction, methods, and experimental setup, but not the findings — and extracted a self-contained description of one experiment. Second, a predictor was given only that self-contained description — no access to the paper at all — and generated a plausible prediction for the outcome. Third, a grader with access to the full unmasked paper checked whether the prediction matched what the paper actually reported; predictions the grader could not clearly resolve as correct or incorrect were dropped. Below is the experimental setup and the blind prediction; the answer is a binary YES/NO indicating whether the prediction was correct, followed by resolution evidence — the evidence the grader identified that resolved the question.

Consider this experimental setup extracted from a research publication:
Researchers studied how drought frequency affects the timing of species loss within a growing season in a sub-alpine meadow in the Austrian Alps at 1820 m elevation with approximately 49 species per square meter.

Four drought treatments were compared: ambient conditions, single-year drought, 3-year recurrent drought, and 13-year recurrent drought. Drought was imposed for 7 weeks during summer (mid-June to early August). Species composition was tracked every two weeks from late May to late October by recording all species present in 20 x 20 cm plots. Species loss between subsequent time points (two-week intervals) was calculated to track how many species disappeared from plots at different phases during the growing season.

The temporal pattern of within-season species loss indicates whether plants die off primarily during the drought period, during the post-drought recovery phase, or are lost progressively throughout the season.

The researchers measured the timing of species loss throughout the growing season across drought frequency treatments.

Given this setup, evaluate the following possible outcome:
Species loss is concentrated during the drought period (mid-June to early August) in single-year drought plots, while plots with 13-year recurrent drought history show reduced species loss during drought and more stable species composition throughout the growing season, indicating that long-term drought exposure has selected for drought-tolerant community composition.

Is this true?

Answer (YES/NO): NO